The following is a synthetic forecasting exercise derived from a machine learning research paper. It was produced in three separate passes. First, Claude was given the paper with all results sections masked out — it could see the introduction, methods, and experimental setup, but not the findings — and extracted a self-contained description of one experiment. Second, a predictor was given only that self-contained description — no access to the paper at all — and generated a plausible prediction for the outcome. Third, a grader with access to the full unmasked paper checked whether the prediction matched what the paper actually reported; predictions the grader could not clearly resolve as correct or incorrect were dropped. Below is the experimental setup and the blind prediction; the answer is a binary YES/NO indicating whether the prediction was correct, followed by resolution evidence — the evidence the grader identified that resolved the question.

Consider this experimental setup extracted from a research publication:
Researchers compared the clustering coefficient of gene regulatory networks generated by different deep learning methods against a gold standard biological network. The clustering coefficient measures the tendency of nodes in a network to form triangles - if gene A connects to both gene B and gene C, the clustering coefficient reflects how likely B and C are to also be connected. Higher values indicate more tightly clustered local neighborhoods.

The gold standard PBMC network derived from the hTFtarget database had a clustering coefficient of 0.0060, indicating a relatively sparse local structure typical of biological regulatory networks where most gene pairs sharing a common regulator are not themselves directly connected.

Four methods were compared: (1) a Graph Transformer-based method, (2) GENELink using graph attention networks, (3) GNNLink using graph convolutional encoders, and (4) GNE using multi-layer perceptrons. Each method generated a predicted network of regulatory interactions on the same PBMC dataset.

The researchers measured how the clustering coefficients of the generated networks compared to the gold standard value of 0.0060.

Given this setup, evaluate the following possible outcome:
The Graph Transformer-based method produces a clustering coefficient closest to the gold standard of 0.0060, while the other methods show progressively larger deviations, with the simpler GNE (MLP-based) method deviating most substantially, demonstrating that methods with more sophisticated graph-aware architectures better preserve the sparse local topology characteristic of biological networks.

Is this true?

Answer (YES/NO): NO